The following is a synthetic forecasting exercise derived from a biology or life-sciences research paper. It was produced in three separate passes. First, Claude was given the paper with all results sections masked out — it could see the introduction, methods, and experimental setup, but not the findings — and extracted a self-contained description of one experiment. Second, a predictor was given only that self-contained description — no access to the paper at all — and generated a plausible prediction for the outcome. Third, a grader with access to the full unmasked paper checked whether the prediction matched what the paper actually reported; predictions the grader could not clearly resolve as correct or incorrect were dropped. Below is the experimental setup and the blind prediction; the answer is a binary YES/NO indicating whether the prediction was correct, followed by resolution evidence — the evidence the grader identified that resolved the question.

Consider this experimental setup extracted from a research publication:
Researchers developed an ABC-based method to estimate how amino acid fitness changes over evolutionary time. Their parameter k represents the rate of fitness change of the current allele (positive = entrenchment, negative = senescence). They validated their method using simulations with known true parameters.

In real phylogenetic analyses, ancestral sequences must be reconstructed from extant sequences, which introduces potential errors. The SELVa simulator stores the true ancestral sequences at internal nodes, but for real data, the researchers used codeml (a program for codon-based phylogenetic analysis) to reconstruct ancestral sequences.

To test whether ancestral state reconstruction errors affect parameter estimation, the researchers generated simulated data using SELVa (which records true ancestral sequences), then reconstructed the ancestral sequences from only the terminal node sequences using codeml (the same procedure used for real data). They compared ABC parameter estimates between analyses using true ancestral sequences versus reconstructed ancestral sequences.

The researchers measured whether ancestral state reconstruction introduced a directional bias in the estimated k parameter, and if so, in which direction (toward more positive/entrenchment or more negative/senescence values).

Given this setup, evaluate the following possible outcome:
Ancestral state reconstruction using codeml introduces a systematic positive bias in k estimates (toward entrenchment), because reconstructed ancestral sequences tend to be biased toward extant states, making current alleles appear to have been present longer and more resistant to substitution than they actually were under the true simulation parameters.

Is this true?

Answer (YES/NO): YES